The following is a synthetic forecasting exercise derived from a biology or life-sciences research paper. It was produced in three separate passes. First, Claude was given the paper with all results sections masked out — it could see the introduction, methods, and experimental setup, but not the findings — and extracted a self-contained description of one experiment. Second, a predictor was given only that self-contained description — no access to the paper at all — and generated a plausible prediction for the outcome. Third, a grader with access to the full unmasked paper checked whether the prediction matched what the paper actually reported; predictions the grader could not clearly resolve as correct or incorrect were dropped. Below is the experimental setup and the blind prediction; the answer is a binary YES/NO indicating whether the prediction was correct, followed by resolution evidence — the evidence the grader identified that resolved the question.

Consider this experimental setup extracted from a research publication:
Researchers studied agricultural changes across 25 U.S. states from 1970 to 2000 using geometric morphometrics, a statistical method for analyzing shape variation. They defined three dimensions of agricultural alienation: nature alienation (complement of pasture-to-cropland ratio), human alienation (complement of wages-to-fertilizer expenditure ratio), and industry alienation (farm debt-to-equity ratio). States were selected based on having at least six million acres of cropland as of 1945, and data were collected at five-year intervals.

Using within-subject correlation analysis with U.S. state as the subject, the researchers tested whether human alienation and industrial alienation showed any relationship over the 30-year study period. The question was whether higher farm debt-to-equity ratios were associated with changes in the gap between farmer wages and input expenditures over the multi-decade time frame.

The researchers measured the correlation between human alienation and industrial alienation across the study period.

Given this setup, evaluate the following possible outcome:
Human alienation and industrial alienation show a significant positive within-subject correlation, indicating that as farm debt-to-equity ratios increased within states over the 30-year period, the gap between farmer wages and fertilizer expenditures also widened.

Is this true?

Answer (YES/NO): NO